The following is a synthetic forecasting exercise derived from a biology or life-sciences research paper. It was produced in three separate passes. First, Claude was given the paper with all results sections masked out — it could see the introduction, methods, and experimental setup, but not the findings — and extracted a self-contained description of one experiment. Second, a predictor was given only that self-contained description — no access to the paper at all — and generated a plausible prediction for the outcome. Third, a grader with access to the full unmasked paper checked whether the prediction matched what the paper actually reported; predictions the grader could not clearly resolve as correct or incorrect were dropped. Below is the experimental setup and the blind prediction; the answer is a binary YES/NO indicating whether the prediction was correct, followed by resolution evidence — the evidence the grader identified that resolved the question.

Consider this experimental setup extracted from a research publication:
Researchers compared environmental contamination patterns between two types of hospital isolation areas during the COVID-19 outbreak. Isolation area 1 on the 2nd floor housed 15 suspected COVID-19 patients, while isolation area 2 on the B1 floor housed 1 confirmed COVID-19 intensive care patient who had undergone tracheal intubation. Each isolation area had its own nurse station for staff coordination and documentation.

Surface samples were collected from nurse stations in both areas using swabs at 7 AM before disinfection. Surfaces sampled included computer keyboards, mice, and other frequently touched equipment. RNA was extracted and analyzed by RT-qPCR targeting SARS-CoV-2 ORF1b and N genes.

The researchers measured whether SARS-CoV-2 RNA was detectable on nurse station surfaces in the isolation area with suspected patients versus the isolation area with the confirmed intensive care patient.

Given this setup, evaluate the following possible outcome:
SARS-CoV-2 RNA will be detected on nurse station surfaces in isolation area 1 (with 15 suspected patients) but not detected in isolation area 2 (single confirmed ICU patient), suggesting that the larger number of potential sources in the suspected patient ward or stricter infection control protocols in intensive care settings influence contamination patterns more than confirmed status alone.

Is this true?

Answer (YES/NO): NO